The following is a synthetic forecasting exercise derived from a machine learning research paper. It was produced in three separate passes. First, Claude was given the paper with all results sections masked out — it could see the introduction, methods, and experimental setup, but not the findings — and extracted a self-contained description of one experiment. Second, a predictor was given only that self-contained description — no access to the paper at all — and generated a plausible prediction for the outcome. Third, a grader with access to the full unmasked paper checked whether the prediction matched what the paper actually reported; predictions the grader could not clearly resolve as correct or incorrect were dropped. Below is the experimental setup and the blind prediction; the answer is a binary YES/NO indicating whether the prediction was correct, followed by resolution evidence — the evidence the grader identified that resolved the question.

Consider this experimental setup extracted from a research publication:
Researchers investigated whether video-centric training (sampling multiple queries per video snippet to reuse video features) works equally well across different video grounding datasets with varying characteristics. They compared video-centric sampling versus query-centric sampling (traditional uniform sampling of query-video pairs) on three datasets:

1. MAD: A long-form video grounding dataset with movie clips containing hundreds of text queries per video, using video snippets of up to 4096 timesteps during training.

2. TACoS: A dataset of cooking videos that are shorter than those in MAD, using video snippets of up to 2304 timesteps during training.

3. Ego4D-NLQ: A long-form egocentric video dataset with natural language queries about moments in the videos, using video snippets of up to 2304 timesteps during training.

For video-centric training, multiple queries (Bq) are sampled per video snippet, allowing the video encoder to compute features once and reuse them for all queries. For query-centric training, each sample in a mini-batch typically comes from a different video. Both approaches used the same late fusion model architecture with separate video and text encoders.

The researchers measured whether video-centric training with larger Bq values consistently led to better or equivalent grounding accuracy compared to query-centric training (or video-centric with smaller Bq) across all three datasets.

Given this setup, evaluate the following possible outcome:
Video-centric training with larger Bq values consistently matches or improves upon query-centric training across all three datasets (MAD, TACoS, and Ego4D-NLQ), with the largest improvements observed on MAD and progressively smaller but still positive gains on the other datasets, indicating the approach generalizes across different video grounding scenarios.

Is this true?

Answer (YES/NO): NO